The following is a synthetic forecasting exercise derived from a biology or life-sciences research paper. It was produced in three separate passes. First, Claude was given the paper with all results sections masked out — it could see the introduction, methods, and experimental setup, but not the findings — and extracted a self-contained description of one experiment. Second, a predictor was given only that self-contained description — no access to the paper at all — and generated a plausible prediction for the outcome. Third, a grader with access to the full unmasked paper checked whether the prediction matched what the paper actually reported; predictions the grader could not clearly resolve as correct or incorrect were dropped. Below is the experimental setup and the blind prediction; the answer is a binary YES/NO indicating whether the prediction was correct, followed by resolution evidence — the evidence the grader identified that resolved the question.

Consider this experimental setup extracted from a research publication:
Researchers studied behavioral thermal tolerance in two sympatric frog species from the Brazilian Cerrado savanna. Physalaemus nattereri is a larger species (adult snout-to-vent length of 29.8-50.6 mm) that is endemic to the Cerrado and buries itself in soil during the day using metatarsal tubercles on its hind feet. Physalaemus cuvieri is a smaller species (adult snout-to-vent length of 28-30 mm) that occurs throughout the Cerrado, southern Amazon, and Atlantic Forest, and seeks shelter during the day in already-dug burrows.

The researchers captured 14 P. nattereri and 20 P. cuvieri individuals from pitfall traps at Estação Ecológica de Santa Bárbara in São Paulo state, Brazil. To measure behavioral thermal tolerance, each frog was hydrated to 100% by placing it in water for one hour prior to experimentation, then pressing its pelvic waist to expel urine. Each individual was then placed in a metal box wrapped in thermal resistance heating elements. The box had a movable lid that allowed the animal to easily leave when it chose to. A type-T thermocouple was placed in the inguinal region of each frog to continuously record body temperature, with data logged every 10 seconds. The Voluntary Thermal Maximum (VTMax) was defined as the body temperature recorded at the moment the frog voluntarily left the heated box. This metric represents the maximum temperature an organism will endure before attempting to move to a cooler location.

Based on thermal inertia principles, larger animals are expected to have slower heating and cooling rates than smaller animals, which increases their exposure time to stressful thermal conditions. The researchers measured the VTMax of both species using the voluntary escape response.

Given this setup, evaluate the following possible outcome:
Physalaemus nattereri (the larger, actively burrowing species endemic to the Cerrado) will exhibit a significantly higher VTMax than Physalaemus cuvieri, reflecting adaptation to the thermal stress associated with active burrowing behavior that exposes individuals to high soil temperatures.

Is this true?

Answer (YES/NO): YES